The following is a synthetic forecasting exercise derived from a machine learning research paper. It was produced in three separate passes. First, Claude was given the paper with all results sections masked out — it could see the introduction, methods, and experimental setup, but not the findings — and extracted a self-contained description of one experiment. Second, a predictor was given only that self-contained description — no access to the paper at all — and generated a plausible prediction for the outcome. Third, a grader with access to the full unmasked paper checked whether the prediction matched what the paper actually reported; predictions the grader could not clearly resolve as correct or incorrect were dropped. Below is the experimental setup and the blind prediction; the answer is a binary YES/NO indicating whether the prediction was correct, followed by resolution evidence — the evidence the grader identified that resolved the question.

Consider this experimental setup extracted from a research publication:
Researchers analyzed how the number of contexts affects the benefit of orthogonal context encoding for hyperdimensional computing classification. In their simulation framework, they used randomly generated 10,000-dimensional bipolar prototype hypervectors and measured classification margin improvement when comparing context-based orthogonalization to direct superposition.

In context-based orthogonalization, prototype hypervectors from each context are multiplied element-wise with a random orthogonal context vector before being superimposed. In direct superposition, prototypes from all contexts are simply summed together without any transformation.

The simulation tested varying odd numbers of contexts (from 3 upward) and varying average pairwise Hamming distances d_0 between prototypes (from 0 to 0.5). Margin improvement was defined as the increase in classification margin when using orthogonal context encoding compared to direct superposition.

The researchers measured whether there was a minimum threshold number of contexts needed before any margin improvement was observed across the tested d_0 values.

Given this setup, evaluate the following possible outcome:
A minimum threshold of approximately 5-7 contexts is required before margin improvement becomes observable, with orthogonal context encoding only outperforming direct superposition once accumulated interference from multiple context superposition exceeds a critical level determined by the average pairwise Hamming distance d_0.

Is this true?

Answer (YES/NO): NO